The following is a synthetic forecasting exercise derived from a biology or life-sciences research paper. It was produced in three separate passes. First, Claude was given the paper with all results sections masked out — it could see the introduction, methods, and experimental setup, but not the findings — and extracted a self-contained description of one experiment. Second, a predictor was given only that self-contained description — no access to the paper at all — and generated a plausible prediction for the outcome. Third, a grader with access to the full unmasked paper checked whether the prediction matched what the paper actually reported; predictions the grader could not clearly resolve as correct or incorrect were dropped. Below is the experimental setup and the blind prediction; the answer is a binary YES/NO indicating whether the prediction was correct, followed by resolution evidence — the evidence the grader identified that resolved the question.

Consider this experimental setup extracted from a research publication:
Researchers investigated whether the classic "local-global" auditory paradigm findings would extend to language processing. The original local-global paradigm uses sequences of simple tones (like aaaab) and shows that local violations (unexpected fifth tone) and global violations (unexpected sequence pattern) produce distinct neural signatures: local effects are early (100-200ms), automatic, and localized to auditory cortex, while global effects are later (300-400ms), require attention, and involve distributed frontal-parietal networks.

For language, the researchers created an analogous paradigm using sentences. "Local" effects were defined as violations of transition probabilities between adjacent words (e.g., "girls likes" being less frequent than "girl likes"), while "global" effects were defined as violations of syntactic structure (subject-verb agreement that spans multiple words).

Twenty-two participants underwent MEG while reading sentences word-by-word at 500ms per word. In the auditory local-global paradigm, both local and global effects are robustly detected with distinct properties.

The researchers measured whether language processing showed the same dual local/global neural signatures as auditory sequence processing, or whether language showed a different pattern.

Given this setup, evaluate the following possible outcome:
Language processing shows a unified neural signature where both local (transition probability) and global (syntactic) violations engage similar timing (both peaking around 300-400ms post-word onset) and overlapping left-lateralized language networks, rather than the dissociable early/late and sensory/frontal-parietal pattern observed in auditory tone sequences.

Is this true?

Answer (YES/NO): NO